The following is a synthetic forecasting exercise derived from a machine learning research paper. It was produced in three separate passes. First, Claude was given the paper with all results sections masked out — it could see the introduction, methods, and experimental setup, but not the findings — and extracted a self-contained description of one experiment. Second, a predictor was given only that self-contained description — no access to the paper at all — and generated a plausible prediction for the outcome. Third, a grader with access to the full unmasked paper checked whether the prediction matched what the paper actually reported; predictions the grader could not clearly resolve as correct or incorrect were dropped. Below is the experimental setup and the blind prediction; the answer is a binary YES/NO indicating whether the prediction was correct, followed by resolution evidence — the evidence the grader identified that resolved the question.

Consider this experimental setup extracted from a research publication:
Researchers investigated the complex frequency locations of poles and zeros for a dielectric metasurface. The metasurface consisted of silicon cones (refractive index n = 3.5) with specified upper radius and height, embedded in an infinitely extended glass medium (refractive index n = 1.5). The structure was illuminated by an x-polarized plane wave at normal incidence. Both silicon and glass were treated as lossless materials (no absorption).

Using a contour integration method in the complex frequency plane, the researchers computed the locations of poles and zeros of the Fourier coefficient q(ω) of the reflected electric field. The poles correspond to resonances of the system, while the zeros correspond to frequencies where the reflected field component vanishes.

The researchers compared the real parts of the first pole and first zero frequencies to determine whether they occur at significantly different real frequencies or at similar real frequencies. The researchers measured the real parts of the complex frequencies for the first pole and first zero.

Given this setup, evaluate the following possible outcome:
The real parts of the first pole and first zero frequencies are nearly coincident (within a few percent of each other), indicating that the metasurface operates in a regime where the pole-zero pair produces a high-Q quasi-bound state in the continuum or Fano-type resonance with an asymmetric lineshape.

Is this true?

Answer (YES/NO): NO